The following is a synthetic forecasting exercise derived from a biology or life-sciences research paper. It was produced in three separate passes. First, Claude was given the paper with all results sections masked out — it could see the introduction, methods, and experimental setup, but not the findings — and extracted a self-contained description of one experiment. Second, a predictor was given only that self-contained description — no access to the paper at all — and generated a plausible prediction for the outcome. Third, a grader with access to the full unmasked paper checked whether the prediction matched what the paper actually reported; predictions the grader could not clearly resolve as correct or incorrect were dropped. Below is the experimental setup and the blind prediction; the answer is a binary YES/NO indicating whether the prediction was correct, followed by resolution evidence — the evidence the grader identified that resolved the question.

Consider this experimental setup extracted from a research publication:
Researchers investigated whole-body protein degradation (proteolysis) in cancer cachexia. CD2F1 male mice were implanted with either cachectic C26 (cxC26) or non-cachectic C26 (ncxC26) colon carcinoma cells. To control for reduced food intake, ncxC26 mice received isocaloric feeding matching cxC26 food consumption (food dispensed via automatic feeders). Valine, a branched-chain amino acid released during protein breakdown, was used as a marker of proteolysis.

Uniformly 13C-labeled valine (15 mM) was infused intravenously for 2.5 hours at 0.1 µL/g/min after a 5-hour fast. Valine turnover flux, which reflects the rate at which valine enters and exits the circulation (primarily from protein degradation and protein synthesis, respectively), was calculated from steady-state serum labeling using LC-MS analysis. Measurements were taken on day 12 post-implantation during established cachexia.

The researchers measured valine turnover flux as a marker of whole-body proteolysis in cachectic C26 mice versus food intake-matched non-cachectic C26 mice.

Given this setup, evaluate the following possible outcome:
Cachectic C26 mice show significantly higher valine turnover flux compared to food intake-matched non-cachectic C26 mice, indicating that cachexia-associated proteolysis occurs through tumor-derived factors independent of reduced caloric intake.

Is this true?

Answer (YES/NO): NO